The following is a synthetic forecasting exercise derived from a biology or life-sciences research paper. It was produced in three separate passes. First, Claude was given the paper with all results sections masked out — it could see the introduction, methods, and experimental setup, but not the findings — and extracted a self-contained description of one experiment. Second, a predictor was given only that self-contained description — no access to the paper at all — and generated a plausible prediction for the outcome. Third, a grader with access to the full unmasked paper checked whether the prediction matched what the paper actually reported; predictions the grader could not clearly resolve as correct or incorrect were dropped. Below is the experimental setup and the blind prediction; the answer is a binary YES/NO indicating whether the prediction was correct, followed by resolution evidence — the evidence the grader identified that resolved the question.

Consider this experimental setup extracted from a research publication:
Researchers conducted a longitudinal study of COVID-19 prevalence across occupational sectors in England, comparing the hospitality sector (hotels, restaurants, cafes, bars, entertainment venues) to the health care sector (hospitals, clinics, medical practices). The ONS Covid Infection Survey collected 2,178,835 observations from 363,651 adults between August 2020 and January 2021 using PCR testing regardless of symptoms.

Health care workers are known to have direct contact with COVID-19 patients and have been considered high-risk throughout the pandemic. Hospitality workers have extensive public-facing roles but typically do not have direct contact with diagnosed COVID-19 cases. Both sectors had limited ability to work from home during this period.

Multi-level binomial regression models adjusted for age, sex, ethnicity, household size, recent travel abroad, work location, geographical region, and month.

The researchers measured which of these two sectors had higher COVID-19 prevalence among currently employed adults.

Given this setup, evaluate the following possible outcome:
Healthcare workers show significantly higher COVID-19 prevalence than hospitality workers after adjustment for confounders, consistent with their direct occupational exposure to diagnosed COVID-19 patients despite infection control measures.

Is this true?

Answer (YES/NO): NO